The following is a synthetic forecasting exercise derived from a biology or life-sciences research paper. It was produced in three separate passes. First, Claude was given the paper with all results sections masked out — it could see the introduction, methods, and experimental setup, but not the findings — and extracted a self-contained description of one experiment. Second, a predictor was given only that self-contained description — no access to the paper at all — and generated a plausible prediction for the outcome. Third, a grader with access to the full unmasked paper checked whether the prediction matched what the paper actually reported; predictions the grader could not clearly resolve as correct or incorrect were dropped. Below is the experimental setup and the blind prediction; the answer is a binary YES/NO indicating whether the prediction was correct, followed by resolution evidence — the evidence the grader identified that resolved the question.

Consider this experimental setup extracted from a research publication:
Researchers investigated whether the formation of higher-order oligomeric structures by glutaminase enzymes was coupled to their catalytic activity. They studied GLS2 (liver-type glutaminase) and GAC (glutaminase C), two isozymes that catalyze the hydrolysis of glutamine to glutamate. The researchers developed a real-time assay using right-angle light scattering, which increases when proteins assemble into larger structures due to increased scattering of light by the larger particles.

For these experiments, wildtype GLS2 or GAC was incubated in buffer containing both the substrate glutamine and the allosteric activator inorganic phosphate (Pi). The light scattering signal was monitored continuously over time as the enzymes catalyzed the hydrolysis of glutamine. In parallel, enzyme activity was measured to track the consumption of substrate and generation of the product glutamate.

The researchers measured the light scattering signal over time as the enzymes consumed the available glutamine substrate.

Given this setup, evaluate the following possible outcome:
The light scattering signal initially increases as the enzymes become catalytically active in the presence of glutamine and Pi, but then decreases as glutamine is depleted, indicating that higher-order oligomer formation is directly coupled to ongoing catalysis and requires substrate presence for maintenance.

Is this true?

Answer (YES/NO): YES